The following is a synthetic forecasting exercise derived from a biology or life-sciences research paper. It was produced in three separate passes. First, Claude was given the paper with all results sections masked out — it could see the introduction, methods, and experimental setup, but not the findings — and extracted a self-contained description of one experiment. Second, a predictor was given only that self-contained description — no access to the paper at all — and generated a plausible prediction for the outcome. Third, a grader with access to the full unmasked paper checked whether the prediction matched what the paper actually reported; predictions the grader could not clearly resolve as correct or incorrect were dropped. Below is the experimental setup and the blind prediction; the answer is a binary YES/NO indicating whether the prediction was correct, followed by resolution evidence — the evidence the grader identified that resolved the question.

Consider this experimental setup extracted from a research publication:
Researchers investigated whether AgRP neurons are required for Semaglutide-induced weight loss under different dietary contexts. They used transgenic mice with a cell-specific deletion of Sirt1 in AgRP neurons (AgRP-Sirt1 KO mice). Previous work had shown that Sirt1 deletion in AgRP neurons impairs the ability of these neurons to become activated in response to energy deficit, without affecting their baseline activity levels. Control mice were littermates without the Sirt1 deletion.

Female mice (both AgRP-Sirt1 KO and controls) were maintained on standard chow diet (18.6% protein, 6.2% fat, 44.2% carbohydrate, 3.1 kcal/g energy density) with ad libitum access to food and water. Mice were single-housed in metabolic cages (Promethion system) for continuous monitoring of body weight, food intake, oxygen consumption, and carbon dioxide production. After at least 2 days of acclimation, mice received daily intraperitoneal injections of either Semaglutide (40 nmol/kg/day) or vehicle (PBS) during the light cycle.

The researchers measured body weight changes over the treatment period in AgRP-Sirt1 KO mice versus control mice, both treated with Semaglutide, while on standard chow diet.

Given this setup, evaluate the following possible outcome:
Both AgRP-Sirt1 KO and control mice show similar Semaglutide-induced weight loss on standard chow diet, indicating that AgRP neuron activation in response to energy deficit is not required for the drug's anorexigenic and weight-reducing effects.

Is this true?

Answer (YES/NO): NO